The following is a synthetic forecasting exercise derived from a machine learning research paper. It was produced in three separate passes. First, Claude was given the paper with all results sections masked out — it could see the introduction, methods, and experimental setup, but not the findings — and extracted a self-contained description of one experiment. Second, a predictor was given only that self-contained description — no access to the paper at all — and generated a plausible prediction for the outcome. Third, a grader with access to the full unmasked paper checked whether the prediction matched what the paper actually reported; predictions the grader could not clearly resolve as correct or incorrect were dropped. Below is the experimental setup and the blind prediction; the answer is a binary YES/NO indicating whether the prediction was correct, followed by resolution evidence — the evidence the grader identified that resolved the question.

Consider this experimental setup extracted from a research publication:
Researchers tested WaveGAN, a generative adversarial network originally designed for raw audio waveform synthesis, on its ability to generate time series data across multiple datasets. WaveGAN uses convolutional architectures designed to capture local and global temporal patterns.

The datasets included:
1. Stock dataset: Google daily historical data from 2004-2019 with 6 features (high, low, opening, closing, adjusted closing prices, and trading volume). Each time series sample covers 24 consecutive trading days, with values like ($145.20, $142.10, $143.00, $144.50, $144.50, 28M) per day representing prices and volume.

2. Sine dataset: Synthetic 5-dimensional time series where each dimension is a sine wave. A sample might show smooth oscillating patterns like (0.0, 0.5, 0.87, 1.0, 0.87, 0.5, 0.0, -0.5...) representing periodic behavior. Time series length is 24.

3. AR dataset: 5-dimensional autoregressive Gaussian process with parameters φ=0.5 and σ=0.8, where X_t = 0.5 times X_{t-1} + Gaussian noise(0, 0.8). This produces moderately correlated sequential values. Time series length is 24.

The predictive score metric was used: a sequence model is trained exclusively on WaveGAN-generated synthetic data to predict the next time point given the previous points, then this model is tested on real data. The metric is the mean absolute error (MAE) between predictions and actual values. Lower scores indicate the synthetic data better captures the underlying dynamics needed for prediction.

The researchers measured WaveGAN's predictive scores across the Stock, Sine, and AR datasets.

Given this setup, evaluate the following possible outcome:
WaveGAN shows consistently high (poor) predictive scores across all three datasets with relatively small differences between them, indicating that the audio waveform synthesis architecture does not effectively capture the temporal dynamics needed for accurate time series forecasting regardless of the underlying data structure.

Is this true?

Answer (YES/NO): NO